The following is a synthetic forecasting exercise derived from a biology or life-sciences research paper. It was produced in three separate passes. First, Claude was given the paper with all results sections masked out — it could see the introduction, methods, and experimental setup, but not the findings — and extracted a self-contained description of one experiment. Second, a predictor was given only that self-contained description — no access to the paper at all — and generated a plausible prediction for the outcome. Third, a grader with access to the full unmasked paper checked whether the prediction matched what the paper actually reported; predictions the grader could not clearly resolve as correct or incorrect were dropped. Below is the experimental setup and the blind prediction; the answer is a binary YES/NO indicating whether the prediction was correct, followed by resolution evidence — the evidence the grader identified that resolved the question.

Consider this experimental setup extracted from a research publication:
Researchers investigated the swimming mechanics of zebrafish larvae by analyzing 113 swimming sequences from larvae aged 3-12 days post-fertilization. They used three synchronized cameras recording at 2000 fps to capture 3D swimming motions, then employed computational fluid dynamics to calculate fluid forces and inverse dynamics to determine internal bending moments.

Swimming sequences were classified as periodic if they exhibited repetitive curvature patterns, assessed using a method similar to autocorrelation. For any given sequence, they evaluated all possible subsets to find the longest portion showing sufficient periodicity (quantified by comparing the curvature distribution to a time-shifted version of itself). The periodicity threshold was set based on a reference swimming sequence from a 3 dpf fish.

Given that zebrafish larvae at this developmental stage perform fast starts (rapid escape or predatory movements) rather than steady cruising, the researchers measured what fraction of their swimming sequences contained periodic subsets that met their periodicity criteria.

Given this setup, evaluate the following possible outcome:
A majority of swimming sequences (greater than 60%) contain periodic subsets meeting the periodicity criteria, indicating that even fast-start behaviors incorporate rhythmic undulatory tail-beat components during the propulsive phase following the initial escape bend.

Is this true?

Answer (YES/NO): NO